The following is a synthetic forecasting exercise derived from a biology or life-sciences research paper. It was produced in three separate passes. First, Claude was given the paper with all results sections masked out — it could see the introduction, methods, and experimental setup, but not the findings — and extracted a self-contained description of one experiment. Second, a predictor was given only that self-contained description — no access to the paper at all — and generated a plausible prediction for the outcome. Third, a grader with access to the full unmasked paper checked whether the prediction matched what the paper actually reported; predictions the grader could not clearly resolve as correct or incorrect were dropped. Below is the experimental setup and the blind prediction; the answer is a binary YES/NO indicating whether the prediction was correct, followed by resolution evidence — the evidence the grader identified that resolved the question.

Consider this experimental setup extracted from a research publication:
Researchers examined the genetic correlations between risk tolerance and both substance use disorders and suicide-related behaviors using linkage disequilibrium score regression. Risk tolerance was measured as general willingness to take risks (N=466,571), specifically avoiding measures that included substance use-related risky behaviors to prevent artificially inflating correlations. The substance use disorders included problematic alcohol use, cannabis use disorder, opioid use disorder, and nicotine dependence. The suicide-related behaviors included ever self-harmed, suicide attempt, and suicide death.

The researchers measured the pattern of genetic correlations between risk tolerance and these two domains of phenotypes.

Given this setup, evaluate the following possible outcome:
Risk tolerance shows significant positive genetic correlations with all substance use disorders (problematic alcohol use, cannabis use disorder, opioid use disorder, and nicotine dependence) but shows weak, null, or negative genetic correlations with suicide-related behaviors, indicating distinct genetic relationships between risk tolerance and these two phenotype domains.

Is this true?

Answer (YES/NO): NO